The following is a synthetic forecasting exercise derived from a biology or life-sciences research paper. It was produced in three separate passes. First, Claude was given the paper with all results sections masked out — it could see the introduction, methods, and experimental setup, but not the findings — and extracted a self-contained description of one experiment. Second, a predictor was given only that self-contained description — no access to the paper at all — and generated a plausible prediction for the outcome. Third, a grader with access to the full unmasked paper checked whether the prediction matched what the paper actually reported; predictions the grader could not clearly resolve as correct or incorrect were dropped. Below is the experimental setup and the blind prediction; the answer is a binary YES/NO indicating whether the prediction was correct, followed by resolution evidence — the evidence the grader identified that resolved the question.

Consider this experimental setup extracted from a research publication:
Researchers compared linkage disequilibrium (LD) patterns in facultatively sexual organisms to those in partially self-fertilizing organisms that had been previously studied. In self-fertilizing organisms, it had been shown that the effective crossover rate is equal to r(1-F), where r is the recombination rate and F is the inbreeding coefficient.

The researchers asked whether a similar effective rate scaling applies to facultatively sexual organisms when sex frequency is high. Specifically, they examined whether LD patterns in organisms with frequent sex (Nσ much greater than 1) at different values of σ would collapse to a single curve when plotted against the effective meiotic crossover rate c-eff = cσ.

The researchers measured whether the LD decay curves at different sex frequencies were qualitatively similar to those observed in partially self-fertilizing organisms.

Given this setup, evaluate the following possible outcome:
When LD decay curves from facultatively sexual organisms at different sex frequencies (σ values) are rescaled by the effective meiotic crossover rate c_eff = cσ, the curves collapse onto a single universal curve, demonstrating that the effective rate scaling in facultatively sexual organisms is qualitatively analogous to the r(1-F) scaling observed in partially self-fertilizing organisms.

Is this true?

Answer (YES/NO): YES